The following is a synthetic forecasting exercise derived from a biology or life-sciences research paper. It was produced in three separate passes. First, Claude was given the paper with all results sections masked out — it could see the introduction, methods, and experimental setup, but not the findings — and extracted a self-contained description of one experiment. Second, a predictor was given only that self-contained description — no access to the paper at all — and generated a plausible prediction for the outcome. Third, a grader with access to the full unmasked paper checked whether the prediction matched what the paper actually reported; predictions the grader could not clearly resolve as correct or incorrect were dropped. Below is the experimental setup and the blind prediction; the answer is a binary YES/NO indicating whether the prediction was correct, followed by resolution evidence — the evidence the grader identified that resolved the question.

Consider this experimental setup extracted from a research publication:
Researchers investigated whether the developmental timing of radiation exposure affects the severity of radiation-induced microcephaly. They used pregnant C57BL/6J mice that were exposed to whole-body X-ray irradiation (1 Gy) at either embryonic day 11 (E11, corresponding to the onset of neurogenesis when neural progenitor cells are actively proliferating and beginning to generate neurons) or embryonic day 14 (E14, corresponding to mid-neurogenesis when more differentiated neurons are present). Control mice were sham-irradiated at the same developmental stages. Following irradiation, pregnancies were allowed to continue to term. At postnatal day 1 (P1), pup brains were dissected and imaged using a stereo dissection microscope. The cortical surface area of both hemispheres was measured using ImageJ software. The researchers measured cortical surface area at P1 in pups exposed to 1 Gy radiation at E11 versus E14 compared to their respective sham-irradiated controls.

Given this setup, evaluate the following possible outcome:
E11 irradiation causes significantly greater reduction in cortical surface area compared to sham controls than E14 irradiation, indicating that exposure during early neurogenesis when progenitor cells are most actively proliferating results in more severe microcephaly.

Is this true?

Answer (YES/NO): YES